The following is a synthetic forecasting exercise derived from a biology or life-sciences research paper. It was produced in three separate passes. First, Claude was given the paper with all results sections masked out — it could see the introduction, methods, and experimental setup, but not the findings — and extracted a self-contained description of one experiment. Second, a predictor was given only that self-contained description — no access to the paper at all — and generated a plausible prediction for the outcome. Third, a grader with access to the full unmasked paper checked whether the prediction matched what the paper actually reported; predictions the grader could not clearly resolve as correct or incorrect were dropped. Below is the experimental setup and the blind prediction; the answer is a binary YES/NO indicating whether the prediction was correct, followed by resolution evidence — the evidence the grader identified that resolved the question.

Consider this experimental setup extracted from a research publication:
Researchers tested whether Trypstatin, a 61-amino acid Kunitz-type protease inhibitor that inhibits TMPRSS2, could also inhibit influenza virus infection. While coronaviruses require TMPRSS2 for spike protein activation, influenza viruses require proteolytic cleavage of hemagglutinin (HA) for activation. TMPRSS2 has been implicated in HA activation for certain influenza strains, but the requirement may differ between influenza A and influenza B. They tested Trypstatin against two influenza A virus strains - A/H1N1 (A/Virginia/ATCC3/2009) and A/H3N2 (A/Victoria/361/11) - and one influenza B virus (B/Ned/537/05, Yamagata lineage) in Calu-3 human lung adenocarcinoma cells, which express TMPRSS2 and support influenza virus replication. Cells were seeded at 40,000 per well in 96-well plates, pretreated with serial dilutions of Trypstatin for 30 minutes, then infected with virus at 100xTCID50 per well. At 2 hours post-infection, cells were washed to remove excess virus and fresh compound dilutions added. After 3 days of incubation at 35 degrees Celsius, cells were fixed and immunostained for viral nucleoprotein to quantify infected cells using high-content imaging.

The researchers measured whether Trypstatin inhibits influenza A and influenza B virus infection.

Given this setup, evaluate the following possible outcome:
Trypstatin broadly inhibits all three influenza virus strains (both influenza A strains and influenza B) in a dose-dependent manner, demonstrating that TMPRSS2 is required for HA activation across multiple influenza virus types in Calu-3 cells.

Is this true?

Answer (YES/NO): YES